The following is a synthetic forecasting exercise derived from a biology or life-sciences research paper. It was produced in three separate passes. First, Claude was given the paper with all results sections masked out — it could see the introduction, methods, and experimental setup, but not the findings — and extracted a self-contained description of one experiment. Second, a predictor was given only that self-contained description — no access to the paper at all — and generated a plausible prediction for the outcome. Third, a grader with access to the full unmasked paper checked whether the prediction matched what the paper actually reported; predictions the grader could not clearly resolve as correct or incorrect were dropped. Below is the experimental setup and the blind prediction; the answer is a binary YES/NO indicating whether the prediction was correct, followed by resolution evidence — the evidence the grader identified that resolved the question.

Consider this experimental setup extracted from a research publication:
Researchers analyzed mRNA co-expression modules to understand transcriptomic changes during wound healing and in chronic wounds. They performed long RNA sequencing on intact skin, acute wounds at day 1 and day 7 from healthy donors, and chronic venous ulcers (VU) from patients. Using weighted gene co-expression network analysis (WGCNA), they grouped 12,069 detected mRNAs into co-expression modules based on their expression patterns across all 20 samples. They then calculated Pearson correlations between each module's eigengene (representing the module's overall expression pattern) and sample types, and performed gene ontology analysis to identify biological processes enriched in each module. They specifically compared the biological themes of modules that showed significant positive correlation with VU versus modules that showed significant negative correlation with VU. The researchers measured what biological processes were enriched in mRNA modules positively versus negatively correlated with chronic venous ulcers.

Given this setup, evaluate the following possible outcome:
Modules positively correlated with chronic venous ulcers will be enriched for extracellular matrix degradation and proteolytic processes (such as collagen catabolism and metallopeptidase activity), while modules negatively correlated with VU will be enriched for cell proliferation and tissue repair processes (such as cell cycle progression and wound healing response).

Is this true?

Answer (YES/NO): NO